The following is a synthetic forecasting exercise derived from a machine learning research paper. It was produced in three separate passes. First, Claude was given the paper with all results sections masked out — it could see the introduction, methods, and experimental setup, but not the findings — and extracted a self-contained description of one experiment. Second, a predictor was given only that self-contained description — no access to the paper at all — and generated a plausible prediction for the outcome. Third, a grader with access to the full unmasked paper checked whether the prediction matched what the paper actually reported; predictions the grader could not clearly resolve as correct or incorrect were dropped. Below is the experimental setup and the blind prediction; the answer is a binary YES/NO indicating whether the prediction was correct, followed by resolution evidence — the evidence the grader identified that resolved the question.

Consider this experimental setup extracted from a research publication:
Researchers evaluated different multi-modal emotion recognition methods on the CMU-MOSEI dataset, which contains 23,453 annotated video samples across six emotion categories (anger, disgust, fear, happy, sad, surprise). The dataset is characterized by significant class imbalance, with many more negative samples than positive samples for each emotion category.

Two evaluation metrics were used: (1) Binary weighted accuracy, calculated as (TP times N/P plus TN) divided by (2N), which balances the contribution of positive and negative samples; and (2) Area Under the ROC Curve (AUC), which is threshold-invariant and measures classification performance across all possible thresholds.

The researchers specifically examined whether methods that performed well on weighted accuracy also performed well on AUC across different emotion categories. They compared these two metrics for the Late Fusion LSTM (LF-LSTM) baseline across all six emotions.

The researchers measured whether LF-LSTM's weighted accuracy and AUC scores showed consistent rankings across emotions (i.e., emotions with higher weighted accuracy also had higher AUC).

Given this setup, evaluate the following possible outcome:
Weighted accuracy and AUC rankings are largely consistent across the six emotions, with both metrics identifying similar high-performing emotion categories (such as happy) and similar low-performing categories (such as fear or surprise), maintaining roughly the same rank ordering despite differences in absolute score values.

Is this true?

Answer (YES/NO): NO